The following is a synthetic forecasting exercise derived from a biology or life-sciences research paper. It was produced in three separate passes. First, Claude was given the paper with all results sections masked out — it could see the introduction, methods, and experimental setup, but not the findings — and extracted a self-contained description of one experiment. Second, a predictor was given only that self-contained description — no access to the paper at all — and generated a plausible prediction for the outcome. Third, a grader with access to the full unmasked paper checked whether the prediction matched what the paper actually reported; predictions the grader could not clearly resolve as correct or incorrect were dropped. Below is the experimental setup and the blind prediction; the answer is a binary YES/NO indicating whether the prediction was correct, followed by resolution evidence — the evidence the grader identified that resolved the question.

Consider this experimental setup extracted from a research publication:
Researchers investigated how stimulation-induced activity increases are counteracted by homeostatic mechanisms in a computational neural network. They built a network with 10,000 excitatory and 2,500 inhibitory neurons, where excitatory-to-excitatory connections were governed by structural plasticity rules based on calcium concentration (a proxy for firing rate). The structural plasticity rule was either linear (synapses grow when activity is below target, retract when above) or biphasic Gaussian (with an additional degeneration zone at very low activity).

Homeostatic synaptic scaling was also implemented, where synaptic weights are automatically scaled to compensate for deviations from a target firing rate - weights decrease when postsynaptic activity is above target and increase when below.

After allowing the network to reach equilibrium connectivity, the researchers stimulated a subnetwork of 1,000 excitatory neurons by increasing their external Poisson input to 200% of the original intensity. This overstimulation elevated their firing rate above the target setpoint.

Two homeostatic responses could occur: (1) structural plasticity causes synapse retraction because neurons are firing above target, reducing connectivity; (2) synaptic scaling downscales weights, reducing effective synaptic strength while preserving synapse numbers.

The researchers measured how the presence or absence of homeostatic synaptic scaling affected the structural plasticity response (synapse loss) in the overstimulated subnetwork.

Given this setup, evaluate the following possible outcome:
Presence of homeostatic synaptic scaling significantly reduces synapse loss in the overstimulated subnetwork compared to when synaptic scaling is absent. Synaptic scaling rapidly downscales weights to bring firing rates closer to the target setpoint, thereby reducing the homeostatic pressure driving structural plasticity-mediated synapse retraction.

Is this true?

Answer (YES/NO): YES